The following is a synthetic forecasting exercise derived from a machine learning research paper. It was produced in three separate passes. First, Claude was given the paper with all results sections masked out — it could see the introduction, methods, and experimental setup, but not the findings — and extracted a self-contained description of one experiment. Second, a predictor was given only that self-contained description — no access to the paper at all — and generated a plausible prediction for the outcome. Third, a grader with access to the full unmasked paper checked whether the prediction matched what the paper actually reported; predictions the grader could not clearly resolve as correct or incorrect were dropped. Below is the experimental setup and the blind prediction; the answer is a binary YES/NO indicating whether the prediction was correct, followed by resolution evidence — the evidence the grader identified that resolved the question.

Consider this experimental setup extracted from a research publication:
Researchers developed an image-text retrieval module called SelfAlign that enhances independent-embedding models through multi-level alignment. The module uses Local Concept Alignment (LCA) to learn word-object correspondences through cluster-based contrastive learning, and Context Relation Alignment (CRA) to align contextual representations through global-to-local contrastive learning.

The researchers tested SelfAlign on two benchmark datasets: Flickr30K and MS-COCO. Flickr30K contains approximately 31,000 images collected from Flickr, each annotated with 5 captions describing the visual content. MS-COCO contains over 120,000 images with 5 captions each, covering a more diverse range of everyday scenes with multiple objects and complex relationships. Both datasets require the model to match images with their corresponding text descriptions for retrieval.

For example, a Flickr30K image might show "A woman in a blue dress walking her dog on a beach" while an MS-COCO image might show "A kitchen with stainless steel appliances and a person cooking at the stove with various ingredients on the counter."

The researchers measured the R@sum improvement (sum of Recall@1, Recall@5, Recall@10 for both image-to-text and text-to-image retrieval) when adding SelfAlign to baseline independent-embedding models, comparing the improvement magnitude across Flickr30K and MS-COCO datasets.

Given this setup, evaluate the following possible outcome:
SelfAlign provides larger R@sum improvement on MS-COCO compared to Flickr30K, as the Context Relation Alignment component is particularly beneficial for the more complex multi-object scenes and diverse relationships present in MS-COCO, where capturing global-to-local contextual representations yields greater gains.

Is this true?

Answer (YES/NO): NO